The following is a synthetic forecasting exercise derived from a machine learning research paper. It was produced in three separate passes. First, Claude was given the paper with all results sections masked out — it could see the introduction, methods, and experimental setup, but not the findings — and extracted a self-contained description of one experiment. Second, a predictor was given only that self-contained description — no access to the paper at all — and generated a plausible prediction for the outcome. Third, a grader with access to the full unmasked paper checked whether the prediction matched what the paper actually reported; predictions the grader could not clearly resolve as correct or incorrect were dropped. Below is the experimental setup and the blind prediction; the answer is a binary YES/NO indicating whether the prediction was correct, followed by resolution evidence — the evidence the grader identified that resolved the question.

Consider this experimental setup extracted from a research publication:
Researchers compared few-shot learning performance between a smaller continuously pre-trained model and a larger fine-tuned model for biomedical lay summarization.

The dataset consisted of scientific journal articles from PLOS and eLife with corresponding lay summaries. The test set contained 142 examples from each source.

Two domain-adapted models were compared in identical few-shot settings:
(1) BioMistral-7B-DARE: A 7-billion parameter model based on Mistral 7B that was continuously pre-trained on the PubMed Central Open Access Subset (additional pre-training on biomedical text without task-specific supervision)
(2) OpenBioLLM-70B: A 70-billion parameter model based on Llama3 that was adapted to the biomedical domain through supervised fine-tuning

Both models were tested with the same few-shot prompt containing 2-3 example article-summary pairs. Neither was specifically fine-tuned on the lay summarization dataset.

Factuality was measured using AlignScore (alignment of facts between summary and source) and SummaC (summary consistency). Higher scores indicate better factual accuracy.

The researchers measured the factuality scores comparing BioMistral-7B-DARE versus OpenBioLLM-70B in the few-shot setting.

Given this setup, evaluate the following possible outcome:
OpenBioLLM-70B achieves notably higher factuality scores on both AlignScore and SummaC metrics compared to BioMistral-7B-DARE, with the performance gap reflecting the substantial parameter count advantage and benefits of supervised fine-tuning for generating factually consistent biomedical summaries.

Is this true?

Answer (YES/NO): NO